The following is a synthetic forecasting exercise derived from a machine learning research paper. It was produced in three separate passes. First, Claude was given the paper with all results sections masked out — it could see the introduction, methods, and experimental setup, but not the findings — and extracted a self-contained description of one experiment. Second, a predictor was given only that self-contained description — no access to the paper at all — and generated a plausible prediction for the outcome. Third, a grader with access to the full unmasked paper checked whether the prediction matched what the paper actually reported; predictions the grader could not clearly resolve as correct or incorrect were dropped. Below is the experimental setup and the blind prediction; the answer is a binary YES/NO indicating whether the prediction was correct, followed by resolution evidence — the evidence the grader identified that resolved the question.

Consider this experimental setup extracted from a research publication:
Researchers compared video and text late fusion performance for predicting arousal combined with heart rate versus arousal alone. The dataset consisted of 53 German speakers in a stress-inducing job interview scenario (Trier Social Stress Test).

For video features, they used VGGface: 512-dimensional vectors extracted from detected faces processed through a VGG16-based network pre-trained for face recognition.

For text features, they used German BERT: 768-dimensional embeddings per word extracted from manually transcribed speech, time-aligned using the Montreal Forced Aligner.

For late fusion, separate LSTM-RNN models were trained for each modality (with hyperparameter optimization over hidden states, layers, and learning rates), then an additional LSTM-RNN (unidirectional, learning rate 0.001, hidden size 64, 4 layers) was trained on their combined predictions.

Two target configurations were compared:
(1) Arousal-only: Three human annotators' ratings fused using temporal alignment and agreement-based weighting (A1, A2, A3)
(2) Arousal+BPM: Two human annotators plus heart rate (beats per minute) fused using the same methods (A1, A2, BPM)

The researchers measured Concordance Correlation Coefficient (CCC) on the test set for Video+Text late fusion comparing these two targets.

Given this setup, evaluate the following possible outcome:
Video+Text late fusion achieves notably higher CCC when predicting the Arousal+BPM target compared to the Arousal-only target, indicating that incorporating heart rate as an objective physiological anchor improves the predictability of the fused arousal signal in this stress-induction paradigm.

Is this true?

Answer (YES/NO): NO